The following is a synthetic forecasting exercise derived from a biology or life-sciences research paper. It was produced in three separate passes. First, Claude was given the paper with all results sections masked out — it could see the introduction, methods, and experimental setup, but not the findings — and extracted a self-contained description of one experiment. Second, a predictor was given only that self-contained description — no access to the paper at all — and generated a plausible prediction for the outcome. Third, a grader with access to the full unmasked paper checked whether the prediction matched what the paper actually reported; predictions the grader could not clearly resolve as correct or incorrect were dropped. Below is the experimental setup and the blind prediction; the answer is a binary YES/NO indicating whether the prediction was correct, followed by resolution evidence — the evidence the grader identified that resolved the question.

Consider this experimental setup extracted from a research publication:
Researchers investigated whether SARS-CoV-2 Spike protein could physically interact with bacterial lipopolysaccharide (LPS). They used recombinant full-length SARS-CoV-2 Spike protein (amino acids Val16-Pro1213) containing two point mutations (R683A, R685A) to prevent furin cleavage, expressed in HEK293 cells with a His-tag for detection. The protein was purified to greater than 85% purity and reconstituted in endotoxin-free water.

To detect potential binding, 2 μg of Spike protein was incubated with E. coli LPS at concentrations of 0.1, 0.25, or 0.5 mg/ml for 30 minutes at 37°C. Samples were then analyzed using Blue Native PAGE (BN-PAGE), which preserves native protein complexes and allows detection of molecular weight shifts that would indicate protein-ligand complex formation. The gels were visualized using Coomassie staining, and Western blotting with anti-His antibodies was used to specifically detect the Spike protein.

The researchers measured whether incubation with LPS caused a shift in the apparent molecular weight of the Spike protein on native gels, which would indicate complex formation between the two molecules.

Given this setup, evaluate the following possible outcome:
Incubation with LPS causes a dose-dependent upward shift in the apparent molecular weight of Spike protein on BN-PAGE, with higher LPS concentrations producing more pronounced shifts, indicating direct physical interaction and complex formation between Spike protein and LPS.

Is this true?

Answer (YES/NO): YES